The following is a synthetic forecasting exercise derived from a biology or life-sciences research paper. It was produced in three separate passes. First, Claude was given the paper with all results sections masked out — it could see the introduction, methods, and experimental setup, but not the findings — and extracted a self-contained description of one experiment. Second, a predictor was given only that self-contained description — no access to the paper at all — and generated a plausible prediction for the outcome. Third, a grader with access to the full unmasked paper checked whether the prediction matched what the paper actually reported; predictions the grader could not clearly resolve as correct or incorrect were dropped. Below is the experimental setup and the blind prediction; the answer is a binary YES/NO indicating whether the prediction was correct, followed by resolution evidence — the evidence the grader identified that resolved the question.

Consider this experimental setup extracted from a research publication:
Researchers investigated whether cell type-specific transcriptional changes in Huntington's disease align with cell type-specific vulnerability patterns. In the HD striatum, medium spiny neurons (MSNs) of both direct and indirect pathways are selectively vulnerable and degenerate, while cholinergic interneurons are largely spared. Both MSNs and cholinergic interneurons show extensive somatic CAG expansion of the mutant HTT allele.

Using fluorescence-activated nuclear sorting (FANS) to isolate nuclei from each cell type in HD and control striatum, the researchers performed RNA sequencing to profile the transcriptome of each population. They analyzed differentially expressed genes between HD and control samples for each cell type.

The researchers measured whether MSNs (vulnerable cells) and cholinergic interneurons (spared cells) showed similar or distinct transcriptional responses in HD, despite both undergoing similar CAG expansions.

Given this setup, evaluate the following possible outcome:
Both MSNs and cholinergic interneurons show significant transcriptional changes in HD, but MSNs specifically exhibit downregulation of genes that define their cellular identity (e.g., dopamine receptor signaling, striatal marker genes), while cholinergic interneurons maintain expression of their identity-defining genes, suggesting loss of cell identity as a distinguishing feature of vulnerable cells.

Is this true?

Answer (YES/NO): NO